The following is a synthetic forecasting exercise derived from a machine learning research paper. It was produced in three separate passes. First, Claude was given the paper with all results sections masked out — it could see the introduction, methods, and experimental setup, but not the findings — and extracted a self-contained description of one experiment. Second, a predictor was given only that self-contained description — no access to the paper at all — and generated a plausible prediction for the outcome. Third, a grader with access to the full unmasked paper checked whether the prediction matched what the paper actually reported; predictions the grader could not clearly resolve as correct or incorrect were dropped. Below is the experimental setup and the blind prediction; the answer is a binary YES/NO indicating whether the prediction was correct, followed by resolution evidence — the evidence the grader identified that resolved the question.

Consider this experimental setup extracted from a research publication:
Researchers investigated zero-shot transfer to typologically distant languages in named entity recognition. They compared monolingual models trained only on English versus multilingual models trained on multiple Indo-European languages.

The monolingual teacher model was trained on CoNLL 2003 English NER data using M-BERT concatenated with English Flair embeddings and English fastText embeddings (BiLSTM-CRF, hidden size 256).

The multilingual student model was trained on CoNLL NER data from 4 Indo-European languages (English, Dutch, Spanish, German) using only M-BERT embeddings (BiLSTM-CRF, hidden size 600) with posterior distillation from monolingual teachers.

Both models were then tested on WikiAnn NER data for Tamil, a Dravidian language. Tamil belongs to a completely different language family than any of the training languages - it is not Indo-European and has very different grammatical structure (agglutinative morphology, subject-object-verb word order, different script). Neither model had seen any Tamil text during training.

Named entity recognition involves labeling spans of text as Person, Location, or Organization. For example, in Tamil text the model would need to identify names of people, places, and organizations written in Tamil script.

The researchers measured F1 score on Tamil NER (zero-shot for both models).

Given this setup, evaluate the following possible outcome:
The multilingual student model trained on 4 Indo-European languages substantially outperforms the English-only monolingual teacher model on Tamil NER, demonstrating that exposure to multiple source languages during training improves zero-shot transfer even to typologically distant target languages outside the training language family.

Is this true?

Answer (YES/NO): YES